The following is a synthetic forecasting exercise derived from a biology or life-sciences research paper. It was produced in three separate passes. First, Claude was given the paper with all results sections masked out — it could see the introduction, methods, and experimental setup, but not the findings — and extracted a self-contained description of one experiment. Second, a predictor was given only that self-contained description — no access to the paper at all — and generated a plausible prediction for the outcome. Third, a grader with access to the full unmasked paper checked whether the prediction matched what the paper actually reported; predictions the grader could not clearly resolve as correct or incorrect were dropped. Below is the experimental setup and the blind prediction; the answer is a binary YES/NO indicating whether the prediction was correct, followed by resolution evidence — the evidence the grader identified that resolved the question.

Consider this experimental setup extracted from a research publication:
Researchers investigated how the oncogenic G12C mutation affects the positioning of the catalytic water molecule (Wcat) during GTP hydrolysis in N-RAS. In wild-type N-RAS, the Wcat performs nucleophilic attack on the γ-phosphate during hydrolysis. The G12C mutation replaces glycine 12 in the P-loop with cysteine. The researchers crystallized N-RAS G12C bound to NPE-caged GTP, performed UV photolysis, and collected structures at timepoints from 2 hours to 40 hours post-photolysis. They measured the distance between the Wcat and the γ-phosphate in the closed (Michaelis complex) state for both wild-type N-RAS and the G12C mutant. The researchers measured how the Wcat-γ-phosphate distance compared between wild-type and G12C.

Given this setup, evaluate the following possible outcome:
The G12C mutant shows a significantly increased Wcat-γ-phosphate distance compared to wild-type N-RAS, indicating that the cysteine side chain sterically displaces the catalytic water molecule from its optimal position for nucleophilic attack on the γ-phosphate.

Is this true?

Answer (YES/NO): NO